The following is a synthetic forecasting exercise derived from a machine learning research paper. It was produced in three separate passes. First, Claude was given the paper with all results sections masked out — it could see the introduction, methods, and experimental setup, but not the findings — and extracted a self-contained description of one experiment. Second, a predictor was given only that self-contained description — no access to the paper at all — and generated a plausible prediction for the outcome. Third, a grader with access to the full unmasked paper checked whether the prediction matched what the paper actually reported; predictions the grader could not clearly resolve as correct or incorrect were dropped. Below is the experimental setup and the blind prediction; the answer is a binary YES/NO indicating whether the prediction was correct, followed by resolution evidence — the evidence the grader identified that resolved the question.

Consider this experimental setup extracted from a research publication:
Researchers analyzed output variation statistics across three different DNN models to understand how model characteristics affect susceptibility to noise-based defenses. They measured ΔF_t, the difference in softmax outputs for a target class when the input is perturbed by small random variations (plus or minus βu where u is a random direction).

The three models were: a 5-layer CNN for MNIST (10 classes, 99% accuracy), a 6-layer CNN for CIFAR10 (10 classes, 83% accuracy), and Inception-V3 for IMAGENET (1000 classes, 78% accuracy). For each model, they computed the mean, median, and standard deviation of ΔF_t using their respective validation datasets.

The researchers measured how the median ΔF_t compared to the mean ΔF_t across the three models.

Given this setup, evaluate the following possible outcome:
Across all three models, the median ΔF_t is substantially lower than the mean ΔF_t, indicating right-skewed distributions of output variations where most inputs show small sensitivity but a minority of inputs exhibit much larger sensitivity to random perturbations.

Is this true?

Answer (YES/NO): YES